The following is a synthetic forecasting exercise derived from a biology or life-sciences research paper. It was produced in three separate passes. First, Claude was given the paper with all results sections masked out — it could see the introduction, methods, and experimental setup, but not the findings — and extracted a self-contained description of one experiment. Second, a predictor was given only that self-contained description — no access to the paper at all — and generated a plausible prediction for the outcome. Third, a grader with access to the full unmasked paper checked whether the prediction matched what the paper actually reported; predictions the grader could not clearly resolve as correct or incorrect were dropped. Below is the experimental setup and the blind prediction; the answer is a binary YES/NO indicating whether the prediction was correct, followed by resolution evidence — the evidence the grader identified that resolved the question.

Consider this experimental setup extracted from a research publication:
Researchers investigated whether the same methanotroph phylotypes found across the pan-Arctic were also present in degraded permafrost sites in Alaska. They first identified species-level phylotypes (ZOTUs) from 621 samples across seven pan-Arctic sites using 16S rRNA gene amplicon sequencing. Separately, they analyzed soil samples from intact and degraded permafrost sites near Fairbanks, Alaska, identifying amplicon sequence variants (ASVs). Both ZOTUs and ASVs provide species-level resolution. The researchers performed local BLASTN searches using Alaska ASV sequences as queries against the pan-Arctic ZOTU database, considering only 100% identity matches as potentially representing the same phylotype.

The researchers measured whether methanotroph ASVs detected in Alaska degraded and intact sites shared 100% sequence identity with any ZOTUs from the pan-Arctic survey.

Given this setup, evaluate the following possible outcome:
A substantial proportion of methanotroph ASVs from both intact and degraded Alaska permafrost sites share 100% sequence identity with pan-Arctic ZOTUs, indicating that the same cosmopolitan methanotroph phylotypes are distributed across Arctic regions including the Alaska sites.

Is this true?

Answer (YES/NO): YES